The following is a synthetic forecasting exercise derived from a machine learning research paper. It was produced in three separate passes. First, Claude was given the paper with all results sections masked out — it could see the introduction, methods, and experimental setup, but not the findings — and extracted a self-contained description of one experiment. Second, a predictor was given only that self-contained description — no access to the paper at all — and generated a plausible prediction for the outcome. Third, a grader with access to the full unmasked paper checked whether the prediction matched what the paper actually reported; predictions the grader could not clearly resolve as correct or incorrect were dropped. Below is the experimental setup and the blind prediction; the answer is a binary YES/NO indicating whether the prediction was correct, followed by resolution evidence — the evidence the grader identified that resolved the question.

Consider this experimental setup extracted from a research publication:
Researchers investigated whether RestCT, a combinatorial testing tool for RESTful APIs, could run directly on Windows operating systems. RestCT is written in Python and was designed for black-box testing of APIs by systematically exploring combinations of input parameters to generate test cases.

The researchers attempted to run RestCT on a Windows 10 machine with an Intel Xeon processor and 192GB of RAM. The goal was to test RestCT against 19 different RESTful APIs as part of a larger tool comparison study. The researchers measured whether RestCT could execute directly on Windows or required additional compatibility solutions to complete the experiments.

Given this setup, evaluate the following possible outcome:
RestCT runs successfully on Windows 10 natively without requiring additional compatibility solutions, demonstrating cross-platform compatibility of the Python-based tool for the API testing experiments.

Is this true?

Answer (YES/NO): NO